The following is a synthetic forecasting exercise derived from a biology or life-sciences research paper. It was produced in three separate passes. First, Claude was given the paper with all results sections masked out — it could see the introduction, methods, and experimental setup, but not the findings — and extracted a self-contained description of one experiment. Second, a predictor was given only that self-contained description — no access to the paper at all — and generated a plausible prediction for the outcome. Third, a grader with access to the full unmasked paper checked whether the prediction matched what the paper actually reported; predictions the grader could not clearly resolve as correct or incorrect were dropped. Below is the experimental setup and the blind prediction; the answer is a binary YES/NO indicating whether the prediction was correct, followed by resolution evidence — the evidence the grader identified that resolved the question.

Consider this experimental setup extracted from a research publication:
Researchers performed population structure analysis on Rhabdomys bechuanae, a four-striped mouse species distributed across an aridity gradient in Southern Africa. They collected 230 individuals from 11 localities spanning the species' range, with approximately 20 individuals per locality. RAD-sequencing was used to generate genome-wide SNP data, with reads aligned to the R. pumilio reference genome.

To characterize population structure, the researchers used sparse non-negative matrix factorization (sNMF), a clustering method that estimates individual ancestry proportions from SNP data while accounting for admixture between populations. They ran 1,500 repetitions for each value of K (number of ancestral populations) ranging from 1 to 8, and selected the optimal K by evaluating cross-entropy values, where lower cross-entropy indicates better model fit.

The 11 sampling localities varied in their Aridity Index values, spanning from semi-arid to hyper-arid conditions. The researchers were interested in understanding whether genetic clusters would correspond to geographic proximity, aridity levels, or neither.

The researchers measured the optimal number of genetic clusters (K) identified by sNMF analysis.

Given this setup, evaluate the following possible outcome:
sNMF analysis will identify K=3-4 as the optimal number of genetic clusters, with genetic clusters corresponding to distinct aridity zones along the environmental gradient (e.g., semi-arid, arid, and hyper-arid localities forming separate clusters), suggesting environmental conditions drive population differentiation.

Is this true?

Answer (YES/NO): NO